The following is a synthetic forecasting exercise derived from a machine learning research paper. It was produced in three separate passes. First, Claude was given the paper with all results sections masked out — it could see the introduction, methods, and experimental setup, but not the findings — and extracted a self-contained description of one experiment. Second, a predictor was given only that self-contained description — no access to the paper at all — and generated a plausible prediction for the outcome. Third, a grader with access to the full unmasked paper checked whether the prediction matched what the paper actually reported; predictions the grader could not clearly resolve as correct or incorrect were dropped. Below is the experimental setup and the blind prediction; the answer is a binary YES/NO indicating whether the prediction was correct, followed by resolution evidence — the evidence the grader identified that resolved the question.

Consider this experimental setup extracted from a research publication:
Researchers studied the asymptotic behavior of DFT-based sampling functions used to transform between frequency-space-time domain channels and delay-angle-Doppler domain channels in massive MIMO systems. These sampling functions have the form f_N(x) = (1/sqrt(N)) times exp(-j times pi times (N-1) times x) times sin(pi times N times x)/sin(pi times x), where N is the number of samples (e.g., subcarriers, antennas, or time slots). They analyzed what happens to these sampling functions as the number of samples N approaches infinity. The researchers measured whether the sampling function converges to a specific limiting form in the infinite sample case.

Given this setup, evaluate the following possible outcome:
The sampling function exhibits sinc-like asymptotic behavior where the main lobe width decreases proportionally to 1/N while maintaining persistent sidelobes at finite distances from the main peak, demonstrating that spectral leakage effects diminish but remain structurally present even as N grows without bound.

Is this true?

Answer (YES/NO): NO